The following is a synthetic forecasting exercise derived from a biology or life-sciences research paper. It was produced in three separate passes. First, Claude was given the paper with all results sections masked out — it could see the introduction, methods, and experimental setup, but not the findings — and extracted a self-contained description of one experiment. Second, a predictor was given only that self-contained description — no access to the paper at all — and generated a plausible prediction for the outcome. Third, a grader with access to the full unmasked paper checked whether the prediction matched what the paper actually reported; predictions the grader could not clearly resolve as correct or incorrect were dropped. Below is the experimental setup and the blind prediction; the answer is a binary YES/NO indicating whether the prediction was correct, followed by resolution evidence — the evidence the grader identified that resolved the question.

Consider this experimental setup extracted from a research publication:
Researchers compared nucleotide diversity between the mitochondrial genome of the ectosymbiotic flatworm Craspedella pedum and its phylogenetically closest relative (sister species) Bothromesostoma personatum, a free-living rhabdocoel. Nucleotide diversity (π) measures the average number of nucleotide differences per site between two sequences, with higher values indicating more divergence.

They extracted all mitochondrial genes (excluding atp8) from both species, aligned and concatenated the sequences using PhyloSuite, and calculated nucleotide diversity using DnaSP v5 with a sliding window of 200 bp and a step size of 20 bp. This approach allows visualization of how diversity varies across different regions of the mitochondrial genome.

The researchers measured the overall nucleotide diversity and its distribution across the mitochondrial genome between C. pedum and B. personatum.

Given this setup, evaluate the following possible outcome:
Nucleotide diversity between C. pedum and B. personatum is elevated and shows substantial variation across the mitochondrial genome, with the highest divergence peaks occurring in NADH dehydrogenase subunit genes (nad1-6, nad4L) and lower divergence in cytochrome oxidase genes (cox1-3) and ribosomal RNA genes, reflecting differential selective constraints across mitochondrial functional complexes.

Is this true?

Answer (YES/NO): NO